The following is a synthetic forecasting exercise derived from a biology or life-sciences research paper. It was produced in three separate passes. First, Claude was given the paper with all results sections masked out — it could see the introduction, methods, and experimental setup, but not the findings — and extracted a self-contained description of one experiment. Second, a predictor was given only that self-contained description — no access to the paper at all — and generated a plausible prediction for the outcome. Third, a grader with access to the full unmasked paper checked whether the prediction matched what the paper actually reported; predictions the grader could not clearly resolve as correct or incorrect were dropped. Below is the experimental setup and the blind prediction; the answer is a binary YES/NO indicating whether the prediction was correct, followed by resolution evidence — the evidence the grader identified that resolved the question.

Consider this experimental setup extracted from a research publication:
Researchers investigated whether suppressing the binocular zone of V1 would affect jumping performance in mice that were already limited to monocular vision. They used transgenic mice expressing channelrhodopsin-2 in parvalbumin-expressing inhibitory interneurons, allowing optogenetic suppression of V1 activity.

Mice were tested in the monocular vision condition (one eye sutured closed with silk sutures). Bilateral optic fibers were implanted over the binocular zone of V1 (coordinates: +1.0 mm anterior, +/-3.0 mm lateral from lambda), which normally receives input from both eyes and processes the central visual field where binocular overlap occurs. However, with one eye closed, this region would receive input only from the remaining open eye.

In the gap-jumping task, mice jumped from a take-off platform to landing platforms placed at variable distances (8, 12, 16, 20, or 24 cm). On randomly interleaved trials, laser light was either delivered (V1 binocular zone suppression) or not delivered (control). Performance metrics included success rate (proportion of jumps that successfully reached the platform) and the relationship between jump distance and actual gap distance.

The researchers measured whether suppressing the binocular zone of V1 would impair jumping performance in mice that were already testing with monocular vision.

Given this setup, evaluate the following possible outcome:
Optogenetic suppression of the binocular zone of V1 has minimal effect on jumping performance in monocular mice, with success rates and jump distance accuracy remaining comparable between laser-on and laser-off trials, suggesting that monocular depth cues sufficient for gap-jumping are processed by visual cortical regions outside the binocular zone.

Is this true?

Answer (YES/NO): YES